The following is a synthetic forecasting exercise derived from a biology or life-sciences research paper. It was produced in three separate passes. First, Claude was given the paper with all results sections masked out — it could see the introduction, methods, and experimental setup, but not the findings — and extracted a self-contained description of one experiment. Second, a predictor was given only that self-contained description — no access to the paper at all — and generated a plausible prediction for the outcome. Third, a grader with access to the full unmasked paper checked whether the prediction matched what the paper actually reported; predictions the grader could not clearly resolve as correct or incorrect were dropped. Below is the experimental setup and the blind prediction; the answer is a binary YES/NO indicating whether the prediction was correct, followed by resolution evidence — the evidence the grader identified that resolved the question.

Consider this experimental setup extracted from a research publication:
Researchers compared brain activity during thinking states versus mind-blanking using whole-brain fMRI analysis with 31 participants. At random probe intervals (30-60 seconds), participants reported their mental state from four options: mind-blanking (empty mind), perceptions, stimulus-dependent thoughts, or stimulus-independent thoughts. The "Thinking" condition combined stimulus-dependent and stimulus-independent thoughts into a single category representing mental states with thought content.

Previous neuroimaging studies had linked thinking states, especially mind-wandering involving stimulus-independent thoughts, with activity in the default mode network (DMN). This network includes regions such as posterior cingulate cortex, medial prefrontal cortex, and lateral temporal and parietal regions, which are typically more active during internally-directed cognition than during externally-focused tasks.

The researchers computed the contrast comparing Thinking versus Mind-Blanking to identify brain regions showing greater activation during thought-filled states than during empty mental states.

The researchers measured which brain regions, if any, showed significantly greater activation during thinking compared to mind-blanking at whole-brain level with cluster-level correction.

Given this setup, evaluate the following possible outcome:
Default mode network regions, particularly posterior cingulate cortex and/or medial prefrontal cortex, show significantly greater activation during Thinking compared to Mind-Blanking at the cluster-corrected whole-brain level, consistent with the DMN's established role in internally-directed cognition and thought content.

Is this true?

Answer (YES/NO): NO